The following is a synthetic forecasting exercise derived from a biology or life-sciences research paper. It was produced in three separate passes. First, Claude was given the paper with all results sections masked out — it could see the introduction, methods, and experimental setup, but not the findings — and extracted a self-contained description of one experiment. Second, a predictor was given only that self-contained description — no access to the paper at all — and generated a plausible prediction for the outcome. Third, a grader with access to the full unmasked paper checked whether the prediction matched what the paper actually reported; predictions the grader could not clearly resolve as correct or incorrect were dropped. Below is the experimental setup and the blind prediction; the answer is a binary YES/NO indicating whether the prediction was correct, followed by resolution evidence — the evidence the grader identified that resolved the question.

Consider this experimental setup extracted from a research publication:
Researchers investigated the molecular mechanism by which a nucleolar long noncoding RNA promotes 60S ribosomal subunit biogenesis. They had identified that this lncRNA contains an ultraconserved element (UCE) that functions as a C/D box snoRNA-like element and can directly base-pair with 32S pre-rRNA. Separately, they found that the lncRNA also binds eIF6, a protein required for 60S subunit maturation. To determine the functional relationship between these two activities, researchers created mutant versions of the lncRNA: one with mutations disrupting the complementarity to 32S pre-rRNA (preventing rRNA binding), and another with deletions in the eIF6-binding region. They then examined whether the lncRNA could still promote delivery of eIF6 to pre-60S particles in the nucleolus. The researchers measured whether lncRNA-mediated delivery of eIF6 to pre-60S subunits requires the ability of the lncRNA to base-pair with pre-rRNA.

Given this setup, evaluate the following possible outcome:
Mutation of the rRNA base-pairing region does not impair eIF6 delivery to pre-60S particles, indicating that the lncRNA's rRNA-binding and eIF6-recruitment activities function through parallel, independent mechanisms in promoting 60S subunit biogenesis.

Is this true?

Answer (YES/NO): NO